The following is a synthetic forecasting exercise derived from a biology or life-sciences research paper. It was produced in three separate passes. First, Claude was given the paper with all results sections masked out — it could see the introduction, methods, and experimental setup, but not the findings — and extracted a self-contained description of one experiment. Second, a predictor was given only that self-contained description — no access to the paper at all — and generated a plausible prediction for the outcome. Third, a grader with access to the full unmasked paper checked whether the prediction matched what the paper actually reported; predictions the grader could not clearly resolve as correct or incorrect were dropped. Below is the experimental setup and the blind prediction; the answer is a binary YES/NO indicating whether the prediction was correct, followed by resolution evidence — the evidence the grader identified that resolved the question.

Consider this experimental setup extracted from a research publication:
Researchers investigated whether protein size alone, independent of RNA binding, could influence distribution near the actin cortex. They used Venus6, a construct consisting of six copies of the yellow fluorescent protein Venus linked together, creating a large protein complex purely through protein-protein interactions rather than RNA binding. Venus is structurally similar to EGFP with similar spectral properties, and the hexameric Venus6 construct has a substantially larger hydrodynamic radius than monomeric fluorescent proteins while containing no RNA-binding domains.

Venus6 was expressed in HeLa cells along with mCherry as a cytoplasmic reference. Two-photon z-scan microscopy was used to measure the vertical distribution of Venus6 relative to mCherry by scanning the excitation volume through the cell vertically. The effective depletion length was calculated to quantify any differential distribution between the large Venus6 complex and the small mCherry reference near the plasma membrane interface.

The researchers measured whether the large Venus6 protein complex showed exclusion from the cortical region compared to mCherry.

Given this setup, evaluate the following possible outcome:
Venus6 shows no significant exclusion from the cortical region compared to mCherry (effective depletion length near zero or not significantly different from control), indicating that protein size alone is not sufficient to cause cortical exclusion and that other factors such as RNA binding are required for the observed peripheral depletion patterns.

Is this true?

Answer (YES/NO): YES